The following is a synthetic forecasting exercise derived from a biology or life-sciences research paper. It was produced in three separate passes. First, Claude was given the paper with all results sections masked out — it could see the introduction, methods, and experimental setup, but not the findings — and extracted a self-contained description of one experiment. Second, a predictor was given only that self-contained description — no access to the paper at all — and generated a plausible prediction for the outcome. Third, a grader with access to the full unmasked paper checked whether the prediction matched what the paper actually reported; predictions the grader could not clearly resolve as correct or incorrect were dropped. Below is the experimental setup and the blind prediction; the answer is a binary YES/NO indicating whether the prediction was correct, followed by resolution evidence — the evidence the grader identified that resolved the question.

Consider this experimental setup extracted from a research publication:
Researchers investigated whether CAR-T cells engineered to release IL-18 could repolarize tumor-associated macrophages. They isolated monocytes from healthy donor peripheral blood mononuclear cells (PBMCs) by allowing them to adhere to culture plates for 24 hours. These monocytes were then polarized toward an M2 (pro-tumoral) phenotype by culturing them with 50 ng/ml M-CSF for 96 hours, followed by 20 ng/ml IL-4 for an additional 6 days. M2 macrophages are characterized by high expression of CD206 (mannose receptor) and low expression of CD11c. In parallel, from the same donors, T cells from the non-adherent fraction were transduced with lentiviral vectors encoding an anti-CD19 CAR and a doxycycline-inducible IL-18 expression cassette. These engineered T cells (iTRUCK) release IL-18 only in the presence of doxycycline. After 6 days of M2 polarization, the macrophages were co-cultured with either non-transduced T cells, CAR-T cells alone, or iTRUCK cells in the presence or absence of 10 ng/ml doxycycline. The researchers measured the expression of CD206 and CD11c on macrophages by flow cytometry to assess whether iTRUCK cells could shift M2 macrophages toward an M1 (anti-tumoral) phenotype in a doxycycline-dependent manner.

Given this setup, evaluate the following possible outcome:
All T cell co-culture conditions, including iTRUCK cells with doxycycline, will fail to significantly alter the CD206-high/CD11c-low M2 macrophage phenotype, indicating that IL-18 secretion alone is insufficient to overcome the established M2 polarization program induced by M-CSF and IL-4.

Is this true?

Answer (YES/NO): NO